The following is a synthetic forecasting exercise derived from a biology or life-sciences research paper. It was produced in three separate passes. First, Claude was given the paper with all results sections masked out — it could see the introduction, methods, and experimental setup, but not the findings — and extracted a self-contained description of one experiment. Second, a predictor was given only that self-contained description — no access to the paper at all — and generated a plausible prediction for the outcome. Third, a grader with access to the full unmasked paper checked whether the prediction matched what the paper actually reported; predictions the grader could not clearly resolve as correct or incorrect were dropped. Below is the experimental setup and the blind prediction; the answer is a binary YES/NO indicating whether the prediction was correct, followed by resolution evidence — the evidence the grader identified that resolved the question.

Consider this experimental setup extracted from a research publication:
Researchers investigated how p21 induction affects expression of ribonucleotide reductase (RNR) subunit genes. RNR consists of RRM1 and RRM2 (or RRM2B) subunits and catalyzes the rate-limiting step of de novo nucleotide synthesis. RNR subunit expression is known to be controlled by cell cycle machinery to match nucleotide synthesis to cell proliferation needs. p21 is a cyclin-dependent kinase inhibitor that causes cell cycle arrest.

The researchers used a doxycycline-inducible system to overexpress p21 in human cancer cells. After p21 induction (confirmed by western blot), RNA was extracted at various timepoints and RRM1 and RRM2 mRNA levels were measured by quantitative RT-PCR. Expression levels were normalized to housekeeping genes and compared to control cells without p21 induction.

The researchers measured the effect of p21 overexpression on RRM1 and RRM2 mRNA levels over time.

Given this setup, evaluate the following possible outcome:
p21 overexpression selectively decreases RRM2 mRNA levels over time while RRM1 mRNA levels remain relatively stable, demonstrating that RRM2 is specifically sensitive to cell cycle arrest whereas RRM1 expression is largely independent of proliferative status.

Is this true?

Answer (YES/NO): NO